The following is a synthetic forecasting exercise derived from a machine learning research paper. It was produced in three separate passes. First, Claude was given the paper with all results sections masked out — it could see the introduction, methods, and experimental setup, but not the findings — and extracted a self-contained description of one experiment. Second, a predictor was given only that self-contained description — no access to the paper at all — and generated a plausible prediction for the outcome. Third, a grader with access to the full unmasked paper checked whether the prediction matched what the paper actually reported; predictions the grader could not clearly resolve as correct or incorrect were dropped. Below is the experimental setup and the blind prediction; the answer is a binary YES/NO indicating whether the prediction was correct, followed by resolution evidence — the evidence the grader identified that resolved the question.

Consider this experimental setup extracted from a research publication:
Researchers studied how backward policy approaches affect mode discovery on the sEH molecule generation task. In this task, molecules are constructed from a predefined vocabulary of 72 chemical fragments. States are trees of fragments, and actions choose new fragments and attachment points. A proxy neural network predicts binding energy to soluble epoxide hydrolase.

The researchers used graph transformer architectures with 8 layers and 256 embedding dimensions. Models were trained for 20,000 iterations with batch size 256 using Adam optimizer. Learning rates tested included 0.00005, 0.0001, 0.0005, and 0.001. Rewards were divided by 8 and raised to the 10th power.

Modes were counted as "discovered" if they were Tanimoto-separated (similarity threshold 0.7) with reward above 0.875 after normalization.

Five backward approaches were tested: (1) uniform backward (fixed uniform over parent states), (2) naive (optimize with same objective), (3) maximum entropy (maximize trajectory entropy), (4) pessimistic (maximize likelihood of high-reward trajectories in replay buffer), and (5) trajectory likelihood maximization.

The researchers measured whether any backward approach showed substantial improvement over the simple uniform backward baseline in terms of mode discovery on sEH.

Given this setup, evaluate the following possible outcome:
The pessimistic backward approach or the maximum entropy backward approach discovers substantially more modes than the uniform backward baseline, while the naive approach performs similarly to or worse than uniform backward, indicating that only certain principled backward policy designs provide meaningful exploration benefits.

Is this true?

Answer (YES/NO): NO